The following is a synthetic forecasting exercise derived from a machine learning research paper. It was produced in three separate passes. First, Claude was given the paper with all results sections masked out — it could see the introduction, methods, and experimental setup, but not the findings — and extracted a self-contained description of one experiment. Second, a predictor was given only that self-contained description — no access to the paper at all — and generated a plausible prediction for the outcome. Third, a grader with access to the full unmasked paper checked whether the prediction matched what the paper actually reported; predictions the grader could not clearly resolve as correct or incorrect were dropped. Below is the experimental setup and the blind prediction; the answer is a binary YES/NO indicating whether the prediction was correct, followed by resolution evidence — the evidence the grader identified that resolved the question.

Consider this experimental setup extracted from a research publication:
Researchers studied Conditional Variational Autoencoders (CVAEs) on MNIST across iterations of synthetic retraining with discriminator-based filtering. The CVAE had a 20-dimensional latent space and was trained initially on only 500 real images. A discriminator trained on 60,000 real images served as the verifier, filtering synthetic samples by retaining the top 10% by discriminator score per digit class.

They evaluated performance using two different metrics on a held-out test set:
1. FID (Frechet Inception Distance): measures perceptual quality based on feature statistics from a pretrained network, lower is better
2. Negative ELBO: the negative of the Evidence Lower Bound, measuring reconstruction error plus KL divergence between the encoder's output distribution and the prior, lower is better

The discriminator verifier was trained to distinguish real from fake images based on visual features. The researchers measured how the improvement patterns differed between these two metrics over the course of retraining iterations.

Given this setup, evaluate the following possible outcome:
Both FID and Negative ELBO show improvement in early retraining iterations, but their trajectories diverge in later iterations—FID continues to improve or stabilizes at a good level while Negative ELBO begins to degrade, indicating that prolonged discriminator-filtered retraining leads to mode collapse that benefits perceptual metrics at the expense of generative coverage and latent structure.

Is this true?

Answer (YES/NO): YES